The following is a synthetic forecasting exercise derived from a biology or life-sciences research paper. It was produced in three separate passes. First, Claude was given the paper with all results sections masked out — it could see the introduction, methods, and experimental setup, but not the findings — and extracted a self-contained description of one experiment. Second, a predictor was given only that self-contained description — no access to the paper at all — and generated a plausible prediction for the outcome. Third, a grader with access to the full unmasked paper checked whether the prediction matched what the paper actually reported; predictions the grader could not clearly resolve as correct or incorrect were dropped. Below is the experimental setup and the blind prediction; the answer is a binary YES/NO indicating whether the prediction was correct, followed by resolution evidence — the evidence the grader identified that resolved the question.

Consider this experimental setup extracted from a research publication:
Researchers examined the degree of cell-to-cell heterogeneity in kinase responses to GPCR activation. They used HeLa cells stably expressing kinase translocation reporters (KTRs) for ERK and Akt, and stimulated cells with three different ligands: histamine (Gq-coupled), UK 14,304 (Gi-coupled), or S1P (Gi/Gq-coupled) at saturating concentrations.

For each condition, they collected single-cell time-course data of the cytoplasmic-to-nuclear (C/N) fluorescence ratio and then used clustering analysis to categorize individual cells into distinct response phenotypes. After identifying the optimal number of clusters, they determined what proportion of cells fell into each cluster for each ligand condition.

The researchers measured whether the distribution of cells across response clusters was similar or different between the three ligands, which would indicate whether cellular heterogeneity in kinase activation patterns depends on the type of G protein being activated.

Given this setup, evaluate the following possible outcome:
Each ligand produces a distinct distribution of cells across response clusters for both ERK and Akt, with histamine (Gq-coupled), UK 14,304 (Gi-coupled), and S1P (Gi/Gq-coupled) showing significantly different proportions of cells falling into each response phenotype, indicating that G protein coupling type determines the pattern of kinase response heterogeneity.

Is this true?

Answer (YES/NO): NO